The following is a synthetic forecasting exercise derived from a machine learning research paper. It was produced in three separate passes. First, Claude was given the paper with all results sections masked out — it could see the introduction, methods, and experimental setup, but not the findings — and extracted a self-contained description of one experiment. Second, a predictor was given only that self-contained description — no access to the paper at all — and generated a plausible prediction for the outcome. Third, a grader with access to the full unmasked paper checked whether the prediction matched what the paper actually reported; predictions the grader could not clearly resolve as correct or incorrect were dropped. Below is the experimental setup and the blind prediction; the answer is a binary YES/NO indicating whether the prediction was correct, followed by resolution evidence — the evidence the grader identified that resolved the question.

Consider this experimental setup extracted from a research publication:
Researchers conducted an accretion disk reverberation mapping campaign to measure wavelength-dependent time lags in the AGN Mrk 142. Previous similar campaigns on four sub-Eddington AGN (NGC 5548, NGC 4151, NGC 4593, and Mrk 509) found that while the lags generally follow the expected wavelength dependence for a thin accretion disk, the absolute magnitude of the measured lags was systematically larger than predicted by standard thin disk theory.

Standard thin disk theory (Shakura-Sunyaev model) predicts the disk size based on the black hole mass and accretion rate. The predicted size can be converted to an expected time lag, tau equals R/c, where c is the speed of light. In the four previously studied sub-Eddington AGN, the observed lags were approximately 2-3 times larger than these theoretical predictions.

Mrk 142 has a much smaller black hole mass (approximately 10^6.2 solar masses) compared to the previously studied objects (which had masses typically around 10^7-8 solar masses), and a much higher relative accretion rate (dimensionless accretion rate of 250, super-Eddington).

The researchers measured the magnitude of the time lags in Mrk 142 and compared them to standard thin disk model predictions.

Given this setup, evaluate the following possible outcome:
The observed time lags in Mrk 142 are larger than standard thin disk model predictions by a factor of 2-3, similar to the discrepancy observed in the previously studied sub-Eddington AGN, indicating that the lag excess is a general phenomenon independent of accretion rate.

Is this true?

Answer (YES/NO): YES